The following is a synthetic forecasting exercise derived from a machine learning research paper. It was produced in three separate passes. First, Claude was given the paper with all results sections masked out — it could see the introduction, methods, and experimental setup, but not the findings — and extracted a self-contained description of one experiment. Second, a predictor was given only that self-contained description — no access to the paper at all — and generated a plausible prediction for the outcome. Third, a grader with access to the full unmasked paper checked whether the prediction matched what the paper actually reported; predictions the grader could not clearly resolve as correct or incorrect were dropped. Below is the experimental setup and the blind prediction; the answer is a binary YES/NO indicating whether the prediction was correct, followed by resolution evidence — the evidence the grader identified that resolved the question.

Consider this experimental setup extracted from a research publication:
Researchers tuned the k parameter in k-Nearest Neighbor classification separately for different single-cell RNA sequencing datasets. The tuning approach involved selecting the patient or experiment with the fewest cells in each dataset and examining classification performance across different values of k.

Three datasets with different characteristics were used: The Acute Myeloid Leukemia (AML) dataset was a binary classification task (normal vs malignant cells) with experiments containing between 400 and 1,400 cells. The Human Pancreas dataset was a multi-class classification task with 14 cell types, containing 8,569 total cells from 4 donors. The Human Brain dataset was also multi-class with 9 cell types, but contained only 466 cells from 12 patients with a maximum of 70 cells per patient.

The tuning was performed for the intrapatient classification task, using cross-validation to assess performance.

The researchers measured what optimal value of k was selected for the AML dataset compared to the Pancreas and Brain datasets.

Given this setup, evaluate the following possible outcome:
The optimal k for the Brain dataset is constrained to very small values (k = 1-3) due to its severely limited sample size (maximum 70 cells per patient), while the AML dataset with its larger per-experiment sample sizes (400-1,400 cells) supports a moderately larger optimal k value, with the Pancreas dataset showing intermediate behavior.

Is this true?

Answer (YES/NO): NO